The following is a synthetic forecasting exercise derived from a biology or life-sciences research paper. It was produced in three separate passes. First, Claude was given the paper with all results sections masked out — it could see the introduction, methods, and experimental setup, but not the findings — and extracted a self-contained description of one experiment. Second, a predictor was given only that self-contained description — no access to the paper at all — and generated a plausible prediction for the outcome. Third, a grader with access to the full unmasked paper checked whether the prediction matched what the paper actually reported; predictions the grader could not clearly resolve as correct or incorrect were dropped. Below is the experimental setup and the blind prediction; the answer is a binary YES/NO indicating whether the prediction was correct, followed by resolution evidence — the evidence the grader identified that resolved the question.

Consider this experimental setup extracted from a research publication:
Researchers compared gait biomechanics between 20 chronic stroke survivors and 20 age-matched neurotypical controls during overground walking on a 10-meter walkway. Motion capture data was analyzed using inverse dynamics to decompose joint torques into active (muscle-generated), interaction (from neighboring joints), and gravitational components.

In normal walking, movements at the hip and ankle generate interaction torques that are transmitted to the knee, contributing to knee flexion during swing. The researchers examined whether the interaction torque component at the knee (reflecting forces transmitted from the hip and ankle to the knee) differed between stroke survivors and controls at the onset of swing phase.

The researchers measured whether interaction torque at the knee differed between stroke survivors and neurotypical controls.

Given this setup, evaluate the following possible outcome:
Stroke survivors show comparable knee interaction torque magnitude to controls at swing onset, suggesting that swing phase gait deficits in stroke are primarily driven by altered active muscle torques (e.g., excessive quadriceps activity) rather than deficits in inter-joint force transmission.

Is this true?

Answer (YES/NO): NO